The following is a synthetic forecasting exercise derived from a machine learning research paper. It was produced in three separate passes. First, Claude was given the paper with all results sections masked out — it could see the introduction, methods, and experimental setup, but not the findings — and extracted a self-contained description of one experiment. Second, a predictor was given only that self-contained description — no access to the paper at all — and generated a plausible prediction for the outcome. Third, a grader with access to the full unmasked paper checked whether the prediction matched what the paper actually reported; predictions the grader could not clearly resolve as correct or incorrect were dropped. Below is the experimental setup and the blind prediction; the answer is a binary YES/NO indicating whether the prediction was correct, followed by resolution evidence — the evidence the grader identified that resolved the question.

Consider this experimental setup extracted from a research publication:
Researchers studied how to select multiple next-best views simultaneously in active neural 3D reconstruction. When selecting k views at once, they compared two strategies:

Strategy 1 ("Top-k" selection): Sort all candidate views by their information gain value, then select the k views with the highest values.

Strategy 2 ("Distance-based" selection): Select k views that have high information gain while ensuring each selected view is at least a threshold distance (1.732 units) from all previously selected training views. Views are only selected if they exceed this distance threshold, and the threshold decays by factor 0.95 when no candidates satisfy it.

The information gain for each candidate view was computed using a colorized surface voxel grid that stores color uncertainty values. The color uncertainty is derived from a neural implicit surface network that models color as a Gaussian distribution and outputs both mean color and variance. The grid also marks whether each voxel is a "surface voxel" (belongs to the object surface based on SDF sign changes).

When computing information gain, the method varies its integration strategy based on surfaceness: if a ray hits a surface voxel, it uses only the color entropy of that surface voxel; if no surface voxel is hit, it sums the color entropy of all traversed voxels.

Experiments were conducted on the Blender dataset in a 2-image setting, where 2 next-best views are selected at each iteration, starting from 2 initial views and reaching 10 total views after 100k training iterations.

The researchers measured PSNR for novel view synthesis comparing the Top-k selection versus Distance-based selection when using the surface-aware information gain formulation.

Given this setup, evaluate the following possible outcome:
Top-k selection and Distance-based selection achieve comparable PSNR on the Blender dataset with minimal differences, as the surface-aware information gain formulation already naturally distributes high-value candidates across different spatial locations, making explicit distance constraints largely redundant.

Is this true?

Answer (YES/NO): NO